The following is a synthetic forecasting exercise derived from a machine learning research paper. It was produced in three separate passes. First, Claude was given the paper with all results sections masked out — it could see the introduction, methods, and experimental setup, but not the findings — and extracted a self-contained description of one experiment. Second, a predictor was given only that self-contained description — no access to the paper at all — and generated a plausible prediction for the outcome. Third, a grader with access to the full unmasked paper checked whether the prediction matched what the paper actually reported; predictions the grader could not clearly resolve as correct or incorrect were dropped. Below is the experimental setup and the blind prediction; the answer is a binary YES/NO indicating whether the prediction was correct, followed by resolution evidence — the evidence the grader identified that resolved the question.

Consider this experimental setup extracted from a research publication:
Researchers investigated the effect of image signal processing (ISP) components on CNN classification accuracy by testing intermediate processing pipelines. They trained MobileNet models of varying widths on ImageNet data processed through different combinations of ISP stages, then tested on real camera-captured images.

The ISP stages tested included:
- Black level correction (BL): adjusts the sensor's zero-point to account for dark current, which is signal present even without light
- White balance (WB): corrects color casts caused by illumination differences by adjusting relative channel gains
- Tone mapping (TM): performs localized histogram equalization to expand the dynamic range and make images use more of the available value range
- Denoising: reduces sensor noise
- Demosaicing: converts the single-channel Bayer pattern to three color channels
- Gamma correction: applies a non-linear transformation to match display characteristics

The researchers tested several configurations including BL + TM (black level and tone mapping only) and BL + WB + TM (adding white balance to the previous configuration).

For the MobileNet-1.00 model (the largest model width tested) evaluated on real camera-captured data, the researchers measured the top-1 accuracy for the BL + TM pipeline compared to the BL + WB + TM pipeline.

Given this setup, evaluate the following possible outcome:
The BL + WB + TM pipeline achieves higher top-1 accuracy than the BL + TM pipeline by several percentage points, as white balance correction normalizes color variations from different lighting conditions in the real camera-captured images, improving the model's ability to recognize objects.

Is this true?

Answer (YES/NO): NO